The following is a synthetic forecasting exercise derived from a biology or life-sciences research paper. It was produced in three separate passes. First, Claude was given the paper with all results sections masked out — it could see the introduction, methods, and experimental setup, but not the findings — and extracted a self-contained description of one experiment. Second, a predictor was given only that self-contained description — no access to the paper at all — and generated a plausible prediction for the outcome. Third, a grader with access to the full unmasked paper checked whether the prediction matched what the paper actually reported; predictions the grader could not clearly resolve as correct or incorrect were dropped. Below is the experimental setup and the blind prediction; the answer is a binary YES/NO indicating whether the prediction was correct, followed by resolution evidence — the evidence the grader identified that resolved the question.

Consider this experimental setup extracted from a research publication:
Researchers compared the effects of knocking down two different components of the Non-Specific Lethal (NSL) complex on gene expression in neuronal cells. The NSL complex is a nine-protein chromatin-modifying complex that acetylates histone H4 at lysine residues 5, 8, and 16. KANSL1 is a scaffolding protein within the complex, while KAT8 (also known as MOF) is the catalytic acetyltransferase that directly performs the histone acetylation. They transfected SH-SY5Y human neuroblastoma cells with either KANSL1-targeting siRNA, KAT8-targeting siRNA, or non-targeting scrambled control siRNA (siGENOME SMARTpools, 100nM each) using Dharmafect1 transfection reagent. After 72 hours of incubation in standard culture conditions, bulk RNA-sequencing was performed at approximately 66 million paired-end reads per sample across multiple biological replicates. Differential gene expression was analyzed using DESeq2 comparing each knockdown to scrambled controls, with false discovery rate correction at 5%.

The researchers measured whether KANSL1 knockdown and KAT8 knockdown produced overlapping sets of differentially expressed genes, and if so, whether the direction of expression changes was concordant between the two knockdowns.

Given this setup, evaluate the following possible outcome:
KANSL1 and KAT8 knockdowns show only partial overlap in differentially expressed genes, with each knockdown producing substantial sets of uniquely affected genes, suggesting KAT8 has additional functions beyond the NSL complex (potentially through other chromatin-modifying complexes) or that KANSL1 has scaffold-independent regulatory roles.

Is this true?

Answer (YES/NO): NO